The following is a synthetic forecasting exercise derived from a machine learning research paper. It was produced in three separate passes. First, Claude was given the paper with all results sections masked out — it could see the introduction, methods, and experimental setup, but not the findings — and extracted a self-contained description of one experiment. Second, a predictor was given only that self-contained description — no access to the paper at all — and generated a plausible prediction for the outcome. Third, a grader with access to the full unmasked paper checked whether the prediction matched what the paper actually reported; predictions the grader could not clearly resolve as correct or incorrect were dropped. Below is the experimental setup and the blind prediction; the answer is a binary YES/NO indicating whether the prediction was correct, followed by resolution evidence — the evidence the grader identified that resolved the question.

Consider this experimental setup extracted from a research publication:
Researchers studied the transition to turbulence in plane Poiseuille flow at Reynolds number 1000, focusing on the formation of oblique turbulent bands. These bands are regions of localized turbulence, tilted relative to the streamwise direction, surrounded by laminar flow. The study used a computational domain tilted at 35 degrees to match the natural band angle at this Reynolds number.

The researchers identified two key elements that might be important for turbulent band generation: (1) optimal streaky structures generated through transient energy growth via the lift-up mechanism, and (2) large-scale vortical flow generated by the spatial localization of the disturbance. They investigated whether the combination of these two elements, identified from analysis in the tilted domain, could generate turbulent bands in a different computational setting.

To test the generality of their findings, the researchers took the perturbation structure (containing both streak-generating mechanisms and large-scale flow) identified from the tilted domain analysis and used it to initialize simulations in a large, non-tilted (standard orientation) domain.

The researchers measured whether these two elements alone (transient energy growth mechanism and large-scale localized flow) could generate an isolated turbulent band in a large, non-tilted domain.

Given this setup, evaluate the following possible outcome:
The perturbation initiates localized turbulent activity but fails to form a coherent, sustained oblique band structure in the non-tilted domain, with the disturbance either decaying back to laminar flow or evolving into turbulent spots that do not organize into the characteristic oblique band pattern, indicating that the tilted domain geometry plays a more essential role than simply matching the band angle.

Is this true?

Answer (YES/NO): NO